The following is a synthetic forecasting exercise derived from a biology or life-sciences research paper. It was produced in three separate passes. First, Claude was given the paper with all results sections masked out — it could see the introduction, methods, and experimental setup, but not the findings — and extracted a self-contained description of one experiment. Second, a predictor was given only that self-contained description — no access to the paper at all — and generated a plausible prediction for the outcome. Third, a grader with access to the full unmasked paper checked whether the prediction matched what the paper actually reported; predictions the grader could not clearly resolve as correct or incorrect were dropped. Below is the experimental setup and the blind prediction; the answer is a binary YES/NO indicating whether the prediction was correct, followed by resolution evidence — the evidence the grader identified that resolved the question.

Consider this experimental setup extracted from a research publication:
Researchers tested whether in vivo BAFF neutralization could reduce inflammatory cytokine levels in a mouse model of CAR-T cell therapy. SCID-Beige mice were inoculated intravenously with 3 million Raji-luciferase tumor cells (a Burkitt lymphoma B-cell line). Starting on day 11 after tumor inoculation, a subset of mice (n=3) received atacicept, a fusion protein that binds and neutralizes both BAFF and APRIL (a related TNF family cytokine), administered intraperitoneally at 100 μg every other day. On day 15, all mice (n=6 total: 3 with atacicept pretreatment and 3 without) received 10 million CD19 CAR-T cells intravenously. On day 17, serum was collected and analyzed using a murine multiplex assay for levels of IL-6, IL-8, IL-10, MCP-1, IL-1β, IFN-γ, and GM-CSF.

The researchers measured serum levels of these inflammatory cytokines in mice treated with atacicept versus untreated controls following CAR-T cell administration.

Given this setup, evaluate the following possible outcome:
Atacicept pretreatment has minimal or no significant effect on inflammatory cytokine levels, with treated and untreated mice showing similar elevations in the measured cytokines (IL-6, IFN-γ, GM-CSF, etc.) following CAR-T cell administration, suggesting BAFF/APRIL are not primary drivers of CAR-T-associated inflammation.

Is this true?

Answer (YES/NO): NO